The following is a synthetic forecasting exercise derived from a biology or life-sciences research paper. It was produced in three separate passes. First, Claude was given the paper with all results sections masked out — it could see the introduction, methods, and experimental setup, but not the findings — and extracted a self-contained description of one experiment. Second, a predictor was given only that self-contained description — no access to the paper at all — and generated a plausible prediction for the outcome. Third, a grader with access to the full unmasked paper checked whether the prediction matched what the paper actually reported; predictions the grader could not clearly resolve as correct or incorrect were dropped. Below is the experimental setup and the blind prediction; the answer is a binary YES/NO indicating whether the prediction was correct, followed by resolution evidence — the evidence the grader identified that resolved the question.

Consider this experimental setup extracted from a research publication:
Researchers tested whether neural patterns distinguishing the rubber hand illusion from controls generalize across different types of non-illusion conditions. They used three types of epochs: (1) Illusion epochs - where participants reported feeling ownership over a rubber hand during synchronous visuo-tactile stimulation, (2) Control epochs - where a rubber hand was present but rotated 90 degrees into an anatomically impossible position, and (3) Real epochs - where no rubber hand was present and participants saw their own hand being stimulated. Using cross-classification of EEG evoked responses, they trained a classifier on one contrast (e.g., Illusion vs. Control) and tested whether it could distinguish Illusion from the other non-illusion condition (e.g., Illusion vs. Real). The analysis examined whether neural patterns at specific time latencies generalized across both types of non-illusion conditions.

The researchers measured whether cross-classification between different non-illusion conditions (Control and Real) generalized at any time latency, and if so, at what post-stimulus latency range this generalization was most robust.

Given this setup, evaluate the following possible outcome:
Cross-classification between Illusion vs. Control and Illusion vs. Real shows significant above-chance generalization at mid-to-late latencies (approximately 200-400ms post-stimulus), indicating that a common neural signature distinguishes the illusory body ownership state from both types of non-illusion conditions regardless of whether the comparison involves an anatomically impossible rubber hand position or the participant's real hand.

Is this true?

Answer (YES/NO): NO